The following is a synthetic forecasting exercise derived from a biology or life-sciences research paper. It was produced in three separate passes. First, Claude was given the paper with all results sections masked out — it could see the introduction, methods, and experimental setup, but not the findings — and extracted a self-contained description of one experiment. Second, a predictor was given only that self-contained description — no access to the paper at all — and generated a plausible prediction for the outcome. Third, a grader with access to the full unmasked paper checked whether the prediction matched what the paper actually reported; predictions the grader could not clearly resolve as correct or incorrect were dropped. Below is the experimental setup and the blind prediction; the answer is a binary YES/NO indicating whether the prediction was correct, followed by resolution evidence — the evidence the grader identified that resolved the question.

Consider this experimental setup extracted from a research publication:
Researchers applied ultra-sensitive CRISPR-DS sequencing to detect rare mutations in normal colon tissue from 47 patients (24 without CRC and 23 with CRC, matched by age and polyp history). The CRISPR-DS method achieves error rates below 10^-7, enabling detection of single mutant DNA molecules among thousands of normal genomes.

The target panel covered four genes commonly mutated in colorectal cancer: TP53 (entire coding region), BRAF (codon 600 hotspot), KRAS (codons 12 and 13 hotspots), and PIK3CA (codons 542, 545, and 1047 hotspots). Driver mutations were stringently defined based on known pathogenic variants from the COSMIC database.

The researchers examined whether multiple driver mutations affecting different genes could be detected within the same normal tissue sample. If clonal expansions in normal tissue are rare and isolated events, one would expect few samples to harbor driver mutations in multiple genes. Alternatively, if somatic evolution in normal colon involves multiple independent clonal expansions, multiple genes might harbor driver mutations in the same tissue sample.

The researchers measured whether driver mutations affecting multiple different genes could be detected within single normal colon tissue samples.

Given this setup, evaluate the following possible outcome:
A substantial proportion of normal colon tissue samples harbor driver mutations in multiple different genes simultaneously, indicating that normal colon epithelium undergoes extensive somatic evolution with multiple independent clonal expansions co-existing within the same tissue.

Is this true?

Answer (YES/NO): NO